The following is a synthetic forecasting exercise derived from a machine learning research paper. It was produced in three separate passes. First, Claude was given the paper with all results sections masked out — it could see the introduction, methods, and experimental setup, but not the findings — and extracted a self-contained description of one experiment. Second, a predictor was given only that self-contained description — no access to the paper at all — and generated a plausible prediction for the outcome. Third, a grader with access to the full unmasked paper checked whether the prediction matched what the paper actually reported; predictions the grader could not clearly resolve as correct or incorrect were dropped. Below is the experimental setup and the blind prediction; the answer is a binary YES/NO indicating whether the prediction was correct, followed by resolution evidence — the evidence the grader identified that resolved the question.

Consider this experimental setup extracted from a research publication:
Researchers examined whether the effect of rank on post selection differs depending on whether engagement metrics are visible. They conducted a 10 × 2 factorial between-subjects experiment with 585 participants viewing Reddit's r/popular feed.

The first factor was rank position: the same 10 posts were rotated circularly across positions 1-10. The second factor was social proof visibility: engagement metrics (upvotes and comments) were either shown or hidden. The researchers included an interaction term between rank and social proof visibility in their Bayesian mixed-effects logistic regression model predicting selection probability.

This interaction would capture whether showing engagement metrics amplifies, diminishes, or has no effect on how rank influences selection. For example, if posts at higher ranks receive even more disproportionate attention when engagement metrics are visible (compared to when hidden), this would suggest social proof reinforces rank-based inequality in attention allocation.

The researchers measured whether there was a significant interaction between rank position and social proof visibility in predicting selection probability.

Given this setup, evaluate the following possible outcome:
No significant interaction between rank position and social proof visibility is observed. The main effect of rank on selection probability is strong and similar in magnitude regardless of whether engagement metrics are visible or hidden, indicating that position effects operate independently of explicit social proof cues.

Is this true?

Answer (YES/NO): YES